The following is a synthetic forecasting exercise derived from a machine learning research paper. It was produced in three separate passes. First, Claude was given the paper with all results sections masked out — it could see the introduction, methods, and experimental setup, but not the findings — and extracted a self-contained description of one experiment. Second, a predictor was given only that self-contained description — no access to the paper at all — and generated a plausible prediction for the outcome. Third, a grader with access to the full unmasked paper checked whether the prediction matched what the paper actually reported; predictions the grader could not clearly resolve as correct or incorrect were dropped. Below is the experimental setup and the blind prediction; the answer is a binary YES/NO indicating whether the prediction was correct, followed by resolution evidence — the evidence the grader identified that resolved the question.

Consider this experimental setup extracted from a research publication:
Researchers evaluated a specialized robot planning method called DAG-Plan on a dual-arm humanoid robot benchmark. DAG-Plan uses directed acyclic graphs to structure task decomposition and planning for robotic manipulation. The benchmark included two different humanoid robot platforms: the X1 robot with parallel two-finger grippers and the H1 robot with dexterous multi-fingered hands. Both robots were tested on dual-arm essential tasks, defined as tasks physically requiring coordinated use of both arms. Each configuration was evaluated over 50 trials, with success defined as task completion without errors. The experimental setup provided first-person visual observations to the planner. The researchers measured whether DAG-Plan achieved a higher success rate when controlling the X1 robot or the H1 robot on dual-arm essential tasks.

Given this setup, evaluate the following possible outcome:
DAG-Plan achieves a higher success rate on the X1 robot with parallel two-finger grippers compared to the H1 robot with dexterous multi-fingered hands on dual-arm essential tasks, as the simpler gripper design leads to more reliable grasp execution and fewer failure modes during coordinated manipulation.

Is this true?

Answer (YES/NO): NO